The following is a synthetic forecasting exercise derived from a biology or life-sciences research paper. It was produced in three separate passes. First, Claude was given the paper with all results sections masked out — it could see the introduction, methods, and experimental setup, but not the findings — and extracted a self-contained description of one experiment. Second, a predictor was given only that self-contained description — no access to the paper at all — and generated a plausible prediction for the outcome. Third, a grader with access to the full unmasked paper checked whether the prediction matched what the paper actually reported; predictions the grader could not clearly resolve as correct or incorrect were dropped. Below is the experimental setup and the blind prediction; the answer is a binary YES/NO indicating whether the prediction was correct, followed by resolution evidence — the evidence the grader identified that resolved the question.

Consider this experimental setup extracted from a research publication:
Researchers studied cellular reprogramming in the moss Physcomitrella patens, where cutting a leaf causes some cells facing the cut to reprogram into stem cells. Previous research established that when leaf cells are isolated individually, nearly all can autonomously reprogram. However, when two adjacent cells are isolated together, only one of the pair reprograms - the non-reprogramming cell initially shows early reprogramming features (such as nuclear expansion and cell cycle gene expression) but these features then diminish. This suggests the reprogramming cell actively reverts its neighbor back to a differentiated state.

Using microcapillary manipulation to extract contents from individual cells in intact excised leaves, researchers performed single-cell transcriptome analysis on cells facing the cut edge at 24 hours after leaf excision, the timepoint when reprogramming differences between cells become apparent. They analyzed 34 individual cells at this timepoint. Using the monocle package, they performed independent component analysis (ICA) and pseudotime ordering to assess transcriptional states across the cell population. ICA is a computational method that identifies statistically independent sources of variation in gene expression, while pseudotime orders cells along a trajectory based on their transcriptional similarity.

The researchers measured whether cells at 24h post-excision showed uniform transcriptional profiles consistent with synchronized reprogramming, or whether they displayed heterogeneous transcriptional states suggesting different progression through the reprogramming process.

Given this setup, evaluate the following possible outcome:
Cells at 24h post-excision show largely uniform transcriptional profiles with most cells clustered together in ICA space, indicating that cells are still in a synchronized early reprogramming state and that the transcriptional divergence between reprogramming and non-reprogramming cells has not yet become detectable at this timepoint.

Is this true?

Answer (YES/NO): NO